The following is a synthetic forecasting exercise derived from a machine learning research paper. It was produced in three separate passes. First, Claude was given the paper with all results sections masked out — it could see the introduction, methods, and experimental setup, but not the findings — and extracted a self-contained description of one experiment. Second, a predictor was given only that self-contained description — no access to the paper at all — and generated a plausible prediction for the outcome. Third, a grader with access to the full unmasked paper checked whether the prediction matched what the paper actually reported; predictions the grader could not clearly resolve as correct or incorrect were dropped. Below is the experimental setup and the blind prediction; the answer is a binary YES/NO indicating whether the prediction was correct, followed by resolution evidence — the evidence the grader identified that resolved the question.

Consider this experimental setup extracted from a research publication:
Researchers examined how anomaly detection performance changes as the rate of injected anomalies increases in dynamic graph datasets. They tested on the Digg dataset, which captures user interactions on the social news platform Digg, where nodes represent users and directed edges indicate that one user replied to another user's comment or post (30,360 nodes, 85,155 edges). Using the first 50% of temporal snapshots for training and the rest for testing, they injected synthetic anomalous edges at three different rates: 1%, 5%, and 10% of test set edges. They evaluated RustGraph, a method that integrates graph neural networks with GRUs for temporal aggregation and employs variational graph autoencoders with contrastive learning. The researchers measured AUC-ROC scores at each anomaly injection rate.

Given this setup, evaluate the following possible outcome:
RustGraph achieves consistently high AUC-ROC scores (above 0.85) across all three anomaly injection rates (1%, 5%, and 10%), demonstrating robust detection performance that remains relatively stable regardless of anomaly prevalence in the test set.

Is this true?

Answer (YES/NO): YES